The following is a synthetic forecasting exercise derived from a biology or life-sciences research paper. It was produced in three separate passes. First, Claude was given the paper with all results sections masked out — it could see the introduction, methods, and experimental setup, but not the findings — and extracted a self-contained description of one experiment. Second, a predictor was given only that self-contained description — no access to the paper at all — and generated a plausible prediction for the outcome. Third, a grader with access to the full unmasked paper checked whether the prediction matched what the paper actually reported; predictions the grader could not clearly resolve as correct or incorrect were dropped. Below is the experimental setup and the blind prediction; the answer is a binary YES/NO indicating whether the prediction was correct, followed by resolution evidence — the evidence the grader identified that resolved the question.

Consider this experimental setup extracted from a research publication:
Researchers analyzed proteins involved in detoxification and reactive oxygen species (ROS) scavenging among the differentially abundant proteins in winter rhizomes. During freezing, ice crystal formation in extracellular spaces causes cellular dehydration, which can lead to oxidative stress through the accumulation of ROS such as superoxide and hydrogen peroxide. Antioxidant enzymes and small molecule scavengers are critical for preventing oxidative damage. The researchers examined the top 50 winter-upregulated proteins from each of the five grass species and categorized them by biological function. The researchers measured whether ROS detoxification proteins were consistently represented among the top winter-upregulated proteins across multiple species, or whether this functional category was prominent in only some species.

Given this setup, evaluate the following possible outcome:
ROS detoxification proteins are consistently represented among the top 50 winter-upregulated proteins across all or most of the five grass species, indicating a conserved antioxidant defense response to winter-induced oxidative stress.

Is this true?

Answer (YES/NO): YES